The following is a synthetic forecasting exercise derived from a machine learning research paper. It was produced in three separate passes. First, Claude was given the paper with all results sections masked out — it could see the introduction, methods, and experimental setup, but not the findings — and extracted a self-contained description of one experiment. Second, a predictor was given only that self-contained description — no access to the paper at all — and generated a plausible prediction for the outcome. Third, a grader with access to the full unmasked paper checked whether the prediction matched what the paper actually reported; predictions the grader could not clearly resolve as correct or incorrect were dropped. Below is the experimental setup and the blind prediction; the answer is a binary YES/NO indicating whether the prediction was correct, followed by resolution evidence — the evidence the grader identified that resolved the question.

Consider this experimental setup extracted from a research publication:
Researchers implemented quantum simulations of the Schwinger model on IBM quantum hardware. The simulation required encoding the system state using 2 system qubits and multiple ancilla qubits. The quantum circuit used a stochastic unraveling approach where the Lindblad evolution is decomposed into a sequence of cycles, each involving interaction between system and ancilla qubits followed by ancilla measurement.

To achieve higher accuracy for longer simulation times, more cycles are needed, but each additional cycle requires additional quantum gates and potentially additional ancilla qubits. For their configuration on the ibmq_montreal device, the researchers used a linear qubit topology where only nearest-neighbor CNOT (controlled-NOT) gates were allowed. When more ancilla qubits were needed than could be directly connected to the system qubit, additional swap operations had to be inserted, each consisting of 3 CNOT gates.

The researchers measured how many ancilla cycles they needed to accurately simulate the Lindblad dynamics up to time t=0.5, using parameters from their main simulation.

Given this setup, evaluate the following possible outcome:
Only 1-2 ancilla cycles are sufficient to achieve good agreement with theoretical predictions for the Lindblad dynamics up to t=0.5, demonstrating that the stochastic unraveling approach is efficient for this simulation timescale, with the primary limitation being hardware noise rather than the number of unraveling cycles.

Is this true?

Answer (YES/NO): YES